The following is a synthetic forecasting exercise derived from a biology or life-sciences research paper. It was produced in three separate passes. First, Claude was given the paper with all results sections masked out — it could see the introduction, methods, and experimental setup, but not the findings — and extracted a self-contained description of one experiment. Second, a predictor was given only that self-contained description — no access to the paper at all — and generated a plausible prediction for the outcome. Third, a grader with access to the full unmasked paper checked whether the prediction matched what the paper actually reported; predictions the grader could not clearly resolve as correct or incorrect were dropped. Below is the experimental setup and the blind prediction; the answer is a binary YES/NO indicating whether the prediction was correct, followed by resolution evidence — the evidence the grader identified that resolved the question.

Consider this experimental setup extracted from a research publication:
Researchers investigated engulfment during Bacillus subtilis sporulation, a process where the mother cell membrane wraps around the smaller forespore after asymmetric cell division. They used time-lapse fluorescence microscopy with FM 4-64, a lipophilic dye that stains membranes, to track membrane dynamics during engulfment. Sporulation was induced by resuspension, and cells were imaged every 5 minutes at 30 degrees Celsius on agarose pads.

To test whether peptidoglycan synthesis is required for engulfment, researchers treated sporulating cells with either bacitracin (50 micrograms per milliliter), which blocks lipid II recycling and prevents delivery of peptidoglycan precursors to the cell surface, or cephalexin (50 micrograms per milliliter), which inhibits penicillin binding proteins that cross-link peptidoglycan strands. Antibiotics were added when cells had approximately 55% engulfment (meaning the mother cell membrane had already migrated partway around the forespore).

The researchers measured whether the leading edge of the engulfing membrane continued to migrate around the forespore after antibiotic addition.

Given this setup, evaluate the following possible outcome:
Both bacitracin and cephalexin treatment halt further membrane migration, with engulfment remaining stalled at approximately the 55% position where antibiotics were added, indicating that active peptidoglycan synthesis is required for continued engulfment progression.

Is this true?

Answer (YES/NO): NO